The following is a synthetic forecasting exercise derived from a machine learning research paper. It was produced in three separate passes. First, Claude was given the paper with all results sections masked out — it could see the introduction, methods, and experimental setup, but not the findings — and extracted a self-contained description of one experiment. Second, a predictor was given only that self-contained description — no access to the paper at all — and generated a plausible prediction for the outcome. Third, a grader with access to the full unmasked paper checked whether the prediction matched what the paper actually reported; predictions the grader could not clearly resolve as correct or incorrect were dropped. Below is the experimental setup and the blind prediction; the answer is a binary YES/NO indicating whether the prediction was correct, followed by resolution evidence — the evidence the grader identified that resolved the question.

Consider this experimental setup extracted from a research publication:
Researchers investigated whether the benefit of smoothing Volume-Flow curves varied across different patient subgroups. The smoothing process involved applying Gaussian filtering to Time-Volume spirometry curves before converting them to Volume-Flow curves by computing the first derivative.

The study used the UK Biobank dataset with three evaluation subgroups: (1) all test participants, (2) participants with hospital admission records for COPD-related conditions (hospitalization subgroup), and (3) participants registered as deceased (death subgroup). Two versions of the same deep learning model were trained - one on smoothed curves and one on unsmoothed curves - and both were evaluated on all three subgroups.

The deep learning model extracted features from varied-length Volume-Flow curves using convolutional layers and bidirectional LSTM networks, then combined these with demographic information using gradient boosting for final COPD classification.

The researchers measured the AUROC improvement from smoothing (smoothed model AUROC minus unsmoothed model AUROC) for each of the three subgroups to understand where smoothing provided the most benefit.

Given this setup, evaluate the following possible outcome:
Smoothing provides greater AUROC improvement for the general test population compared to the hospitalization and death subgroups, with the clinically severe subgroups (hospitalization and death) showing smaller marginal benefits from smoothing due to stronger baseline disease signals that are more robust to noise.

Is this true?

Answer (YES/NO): YES